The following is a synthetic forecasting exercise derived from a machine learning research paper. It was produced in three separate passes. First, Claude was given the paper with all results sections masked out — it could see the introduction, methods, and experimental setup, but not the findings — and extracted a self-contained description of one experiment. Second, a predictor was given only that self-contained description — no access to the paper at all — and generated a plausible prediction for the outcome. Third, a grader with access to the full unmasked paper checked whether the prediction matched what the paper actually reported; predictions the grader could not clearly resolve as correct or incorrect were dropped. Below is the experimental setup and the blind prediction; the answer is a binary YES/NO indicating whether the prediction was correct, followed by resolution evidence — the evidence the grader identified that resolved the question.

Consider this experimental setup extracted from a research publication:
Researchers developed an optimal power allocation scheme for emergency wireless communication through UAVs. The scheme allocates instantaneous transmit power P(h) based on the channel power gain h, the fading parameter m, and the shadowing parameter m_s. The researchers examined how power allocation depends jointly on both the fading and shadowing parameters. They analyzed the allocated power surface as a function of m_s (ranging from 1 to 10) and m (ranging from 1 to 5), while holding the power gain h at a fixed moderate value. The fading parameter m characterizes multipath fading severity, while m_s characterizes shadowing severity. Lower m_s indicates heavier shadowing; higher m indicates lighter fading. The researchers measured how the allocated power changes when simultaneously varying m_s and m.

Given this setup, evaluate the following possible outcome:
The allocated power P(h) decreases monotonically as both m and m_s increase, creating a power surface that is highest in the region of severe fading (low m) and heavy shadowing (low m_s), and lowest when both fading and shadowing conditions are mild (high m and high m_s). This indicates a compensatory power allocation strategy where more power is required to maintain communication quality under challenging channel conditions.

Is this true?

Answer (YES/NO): NO